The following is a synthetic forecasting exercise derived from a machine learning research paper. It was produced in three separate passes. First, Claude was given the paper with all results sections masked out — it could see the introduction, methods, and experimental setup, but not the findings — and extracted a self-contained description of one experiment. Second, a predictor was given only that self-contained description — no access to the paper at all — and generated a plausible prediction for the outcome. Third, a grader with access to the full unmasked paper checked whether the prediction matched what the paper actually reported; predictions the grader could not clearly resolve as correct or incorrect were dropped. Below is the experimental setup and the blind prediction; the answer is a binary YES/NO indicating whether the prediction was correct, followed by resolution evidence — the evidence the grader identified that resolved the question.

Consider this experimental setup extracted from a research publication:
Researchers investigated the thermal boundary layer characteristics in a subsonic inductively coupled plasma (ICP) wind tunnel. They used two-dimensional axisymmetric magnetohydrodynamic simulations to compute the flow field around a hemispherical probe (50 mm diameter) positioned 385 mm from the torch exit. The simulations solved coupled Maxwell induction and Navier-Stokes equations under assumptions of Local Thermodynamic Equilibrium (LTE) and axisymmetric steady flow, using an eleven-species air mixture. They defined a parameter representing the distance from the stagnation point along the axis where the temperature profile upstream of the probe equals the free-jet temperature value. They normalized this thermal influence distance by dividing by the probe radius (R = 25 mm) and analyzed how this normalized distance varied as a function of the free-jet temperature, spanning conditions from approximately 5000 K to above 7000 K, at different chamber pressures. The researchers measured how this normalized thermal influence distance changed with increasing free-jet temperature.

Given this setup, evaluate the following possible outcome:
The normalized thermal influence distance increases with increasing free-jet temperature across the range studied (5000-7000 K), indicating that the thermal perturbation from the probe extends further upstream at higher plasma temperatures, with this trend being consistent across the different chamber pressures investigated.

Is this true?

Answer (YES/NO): NO